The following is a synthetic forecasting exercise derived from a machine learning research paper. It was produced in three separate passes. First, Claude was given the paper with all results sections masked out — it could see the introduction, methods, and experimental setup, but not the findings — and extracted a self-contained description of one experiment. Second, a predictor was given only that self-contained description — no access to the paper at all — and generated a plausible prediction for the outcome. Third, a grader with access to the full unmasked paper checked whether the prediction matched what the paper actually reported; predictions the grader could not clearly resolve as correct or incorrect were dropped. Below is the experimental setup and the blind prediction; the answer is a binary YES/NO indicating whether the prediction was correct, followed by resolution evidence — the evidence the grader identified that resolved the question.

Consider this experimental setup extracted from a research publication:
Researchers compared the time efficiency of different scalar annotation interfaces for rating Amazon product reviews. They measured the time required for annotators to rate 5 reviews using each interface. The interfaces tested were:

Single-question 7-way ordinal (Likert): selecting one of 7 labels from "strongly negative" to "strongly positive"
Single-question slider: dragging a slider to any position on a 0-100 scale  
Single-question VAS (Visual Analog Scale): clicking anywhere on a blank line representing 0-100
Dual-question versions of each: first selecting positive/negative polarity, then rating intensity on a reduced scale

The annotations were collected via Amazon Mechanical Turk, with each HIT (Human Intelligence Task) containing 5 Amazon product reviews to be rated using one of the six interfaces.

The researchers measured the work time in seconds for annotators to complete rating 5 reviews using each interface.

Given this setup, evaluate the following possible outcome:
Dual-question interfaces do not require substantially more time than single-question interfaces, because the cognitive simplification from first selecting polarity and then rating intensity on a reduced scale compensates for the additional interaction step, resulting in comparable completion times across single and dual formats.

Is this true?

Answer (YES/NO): NO